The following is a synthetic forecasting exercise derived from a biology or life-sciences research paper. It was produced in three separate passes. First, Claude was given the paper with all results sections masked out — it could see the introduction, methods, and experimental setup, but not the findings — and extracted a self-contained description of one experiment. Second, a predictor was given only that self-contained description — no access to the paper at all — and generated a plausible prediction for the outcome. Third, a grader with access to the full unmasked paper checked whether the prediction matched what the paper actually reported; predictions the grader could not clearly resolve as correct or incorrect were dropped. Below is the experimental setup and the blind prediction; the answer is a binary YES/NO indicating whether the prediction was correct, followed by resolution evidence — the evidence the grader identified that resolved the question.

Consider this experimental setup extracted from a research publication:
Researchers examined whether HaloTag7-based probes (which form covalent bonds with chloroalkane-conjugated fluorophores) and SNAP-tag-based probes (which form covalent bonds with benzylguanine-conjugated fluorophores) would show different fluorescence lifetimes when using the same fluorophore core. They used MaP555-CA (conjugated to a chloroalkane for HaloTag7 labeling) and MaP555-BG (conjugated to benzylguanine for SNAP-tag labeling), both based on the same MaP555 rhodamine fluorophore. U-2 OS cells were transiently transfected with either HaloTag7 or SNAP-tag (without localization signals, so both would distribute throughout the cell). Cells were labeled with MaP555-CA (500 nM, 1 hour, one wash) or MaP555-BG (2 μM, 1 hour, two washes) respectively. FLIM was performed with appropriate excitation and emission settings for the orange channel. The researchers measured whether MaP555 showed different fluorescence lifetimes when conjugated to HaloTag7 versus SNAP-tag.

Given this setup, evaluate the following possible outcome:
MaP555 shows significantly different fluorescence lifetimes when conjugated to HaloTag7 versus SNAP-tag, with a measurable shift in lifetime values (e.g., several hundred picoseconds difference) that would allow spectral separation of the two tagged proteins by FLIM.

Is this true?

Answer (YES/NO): NO